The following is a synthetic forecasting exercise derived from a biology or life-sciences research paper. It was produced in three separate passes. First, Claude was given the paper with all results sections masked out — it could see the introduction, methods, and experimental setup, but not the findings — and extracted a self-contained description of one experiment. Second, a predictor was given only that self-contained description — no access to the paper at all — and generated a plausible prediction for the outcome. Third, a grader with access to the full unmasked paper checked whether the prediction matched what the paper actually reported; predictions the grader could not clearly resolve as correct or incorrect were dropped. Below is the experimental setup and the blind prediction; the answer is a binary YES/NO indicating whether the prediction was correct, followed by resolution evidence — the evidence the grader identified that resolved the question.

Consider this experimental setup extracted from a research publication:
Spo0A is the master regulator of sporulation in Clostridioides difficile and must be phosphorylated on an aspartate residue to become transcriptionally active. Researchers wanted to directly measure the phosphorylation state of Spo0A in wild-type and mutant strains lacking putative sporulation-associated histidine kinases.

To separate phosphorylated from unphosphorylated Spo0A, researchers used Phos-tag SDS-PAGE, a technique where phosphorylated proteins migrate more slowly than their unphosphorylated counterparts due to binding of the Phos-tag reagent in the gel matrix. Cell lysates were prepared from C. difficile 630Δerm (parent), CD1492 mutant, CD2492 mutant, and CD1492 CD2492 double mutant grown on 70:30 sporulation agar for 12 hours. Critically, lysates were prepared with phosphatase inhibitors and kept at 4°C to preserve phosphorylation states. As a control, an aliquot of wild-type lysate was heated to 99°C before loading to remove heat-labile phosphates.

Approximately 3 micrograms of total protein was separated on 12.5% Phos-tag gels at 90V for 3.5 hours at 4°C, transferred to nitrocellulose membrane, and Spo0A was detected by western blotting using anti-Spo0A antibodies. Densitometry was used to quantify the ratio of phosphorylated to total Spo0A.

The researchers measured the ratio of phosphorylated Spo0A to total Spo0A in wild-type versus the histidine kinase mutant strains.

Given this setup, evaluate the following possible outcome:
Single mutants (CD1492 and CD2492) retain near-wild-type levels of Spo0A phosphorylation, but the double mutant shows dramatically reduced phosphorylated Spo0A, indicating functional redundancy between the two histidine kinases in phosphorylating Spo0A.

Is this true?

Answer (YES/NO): NO